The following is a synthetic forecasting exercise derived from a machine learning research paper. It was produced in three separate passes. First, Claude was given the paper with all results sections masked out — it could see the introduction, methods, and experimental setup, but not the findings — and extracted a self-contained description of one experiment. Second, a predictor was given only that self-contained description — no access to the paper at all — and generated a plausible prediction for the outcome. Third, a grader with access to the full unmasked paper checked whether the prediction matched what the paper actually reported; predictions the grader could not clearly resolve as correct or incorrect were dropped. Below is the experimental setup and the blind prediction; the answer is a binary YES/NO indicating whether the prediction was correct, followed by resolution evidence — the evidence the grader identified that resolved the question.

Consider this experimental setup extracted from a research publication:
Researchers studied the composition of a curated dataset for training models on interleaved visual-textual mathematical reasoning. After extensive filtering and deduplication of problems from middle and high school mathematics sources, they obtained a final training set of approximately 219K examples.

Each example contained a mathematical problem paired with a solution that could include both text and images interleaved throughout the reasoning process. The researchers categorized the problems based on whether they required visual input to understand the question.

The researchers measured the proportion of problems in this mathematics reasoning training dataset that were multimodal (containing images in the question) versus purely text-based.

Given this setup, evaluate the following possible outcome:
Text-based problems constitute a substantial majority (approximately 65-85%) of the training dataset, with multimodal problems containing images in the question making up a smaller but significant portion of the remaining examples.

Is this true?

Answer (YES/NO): NO